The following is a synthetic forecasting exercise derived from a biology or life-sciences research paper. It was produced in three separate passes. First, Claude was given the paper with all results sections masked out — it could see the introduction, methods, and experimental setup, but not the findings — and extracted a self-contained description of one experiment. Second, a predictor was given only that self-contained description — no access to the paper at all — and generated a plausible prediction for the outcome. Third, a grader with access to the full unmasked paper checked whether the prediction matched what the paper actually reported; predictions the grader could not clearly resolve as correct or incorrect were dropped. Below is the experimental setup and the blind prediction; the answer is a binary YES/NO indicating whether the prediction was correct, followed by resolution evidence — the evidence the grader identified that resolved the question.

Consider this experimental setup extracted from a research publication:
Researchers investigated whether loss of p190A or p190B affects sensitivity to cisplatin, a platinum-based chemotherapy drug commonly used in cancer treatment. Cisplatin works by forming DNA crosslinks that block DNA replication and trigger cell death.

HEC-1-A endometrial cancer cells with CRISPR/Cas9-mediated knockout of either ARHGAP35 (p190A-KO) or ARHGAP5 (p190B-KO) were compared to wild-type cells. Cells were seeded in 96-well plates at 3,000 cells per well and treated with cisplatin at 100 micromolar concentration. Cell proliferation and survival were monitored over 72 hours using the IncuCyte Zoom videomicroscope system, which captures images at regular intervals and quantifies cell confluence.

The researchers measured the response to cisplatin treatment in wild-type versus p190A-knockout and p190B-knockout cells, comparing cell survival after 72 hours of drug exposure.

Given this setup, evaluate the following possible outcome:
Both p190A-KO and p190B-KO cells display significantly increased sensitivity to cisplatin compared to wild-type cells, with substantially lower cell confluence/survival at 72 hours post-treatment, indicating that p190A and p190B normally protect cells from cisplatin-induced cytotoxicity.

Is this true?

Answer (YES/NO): NO